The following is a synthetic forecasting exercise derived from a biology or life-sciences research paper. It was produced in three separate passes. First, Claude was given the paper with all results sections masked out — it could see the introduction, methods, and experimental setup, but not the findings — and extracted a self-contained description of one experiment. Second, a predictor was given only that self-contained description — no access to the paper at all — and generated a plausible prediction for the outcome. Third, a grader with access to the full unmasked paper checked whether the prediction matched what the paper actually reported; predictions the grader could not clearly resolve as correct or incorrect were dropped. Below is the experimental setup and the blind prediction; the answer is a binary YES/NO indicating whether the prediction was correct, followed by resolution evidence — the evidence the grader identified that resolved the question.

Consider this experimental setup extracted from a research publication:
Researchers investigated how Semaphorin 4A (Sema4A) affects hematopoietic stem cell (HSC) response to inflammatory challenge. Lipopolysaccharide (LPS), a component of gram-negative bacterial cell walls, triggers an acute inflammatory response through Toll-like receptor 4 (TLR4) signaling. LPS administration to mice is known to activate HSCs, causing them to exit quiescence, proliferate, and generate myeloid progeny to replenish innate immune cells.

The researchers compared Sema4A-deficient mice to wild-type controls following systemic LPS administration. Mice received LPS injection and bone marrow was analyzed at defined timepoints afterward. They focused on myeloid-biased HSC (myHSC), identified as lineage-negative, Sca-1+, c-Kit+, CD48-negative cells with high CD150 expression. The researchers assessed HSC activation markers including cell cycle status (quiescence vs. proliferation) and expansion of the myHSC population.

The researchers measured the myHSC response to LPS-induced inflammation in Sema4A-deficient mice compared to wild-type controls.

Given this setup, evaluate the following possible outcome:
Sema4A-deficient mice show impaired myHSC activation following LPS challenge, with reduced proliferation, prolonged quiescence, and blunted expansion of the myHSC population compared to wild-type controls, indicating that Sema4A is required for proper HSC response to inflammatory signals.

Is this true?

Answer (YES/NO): NO